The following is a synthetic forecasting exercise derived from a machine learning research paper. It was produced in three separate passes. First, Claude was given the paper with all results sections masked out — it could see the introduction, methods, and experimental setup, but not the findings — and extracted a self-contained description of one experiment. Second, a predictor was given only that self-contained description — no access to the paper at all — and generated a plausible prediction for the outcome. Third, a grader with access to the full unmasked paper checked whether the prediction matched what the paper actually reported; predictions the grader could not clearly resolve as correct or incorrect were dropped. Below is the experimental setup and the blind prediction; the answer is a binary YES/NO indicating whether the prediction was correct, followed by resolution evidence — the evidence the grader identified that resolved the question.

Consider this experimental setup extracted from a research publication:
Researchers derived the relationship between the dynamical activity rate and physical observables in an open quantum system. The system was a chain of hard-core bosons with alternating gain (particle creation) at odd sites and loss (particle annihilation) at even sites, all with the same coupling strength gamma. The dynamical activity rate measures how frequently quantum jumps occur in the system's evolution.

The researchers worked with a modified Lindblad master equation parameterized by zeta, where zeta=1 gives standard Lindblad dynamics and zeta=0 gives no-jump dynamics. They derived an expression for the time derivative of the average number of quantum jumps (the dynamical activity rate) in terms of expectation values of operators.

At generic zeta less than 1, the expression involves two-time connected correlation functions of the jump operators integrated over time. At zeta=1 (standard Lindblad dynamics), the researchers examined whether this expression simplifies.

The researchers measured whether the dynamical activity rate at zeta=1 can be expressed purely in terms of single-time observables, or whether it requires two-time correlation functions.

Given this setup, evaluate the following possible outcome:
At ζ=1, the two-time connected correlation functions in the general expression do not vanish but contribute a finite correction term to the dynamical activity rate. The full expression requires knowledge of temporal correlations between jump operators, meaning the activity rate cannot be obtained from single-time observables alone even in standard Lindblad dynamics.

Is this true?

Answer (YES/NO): NO